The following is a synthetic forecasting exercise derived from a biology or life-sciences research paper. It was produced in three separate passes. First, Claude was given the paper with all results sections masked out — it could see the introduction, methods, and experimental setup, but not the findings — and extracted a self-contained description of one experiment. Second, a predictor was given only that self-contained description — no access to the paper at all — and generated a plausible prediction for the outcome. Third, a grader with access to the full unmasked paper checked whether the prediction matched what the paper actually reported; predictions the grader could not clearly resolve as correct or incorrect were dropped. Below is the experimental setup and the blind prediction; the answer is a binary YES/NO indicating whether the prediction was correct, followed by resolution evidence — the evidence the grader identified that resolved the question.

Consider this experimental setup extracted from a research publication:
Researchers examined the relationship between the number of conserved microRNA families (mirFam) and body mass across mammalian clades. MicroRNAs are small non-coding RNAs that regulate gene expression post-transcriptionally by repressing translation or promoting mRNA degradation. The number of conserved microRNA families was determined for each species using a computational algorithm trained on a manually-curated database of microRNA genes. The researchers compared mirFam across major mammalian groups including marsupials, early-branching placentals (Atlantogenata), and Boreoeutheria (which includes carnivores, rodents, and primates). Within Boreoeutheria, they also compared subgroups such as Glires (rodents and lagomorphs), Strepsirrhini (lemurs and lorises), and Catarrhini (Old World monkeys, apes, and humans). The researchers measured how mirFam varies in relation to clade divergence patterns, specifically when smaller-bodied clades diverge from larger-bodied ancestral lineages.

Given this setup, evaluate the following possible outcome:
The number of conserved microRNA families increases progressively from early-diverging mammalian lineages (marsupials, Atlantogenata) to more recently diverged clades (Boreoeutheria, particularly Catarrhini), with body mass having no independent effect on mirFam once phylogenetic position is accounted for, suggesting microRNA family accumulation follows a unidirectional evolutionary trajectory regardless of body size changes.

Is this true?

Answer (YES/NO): NO